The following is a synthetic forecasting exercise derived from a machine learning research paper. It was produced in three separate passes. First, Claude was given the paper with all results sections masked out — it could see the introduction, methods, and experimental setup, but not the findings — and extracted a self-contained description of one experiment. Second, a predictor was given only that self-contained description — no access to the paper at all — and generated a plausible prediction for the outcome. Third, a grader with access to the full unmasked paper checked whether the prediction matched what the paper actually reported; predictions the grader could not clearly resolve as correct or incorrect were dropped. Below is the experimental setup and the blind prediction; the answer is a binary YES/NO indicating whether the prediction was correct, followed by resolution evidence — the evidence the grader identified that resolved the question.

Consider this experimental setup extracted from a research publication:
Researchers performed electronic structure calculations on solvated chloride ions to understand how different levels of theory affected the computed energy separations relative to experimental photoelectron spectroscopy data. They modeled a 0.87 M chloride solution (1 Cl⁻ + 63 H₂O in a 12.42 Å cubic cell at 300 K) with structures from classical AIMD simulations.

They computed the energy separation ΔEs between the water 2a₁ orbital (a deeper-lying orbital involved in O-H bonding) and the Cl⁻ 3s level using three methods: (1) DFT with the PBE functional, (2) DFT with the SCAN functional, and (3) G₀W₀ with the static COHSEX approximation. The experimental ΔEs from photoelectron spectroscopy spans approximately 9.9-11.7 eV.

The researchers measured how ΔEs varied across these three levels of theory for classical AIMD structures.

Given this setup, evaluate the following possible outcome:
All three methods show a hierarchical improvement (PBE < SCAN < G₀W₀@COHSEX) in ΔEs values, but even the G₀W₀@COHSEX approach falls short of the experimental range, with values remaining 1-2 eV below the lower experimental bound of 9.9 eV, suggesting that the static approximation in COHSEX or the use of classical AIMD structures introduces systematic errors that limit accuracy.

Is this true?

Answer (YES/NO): YES